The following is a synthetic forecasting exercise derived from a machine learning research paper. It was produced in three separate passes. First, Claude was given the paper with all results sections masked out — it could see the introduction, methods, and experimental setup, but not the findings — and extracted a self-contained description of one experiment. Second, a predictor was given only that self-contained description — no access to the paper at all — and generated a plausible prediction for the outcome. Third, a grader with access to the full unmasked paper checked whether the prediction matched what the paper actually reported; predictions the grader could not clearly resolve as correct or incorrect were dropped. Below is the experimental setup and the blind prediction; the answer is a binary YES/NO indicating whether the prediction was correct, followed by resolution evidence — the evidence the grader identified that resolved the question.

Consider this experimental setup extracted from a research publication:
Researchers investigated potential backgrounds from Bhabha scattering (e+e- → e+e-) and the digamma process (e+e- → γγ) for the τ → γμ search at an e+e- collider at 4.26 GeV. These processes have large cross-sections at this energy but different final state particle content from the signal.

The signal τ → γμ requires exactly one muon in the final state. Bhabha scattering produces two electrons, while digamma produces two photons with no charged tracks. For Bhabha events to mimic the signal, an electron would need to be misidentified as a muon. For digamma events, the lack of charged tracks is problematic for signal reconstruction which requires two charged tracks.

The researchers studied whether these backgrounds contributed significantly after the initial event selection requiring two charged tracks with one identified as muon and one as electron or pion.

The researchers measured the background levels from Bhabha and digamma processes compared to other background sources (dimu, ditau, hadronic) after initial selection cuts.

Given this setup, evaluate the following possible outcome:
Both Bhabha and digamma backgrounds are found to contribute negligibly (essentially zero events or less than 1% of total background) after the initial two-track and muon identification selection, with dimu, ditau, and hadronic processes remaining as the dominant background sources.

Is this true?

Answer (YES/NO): YES